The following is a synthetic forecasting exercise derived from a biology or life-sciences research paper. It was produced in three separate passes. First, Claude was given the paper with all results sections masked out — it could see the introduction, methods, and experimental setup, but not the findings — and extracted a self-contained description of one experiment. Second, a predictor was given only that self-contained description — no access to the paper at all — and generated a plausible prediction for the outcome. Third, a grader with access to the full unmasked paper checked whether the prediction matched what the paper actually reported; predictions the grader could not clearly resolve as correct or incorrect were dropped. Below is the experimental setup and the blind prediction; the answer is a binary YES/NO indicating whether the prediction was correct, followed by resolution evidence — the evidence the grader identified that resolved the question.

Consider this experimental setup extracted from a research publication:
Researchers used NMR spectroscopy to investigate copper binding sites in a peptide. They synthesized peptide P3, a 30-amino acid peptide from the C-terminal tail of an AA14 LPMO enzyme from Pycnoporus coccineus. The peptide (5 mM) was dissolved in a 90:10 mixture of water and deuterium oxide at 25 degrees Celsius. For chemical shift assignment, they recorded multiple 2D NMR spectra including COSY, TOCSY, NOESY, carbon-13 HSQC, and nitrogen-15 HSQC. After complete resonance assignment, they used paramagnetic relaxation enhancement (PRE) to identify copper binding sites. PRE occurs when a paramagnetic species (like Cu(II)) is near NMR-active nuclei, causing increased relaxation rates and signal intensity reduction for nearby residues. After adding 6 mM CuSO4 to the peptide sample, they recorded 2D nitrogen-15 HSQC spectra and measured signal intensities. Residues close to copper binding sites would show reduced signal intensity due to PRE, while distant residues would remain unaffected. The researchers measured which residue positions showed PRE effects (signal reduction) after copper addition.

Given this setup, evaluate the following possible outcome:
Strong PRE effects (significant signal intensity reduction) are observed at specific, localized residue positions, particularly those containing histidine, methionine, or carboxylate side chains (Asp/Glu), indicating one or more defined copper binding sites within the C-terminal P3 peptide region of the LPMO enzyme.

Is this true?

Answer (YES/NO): YES